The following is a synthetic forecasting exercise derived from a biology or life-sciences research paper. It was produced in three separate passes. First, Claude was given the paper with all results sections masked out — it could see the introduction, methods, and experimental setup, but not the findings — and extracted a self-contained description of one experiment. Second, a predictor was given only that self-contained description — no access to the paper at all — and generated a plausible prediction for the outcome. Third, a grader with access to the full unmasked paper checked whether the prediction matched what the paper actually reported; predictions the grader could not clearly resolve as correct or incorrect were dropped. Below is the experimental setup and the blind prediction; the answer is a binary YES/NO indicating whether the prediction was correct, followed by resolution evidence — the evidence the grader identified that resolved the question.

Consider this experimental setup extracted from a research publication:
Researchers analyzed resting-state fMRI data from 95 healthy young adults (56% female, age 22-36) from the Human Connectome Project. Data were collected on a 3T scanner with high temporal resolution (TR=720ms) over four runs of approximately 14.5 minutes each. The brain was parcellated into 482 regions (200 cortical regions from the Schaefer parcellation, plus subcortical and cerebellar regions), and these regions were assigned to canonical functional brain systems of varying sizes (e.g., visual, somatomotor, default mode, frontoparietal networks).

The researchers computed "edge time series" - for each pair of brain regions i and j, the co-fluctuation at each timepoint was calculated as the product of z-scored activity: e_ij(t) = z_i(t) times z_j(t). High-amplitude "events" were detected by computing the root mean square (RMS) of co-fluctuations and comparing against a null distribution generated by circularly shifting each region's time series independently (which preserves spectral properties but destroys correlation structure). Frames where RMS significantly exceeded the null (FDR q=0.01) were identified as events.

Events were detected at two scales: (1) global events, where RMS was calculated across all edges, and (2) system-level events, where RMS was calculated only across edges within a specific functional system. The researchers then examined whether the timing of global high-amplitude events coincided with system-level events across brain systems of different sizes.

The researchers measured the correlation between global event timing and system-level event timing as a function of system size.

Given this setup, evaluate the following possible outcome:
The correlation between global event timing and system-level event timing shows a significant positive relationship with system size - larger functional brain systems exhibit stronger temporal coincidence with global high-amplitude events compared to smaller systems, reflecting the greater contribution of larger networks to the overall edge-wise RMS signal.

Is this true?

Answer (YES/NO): YES